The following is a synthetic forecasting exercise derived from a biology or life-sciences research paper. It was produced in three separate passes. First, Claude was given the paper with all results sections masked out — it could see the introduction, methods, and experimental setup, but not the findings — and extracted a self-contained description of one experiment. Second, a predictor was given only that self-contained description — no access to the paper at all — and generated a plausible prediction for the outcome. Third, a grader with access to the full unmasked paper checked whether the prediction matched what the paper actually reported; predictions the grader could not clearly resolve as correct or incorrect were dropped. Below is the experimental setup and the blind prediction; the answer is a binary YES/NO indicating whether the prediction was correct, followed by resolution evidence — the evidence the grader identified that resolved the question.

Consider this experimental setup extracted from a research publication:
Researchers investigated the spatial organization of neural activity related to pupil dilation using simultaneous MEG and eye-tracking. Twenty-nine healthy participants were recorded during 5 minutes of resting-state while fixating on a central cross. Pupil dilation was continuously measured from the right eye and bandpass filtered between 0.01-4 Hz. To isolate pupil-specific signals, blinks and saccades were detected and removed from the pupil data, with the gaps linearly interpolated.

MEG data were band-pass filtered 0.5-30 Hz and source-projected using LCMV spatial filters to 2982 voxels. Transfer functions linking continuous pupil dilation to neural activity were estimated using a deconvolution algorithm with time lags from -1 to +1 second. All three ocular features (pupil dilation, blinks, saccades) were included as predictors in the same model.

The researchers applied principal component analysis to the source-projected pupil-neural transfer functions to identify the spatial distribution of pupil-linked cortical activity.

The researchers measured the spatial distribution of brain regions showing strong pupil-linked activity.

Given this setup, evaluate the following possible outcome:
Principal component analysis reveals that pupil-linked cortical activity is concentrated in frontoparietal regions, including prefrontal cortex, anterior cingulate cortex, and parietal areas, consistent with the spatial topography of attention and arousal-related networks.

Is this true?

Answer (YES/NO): NO